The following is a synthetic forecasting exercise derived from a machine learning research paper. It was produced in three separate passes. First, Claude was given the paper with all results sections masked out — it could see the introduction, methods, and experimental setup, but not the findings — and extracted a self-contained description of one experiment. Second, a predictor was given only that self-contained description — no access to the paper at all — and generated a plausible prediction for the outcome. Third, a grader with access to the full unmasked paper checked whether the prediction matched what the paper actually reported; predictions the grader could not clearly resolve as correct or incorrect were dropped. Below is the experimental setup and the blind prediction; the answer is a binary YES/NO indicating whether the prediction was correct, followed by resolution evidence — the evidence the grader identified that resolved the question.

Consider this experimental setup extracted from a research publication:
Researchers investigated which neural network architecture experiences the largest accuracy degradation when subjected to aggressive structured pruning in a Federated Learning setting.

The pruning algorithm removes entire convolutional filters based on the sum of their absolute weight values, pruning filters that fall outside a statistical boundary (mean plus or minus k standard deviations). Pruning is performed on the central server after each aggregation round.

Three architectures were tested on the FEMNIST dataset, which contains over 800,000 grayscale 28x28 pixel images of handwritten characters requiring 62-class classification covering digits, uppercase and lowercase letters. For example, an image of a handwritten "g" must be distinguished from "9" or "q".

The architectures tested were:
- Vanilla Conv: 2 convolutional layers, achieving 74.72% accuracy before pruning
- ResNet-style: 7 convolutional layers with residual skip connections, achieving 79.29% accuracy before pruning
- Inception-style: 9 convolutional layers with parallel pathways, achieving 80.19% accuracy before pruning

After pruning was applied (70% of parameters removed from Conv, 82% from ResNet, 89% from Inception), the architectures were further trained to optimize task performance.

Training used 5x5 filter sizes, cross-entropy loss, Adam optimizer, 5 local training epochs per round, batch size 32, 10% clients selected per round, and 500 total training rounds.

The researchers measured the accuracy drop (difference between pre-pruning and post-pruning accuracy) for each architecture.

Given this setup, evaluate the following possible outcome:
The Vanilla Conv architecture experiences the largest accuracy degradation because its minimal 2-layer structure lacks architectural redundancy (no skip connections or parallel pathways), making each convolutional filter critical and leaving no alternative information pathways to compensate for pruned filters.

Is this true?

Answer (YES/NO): NO